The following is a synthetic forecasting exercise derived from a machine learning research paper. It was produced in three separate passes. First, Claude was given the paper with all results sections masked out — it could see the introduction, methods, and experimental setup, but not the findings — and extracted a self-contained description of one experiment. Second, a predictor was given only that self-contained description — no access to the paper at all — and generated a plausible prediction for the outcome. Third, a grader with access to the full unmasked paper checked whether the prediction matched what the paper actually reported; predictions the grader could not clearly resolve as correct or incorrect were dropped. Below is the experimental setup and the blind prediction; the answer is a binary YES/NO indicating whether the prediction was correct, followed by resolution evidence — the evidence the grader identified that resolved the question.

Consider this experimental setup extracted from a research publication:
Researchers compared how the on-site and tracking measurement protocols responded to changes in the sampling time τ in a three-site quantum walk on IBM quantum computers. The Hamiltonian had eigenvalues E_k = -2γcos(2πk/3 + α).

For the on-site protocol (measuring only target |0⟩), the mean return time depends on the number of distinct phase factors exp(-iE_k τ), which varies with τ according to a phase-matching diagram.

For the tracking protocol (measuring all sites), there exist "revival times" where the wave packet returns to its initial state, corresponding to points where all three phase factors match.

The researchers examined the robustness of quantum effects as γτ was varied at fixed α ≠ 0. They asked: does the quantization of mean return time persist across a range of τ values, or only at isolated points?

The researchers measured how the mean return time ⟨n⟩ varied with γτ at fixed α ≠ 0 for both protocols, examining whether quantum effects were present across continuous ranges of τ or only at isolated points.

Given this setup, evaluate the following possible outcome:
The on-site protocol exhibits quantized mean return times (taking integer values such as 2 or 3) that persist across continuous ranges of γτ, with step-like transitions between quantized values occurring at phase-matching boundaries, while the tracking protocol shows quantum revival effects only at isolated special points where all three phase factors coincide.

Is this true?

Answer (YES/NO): YES